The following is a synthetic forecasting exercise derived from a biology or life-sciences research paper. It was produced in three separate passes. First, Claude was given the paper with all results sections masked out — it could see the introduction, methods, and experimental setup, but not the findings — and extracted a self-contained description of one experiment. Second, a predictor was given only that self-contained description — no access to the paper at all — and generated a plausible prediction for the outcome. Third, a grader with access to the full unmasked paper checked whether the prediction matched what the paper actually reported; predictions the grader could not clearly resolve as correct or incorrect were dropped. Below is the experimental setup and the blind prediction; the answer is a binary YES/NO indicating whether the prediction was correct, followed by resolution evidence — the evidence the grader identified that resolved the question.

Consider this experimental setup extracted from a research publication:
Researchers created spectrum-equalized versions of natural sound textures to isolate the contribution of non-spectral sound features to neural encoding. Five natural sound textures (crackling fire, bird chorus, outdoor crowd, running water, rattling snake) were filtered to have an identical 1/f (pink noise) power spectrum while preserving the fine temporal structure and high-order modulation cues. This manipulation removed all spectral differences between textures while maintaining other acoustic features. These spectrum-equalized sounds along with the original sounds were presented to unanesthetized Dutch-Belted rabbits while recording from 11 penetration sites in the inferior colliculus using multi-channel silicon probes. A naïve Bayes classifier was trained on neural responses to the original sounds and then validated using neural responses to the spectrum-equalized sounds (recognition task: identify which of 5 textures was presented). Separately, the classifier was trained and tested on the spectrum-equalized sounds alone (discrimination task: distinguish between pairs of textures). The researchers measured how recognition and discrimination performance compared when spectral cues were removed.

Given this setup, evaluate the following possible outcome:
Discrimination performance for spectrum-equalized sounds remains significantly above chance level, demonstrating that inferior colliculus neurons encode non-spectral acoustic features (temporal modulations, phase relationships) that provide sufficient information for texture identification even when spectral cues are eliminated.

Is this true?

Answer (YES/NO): YES